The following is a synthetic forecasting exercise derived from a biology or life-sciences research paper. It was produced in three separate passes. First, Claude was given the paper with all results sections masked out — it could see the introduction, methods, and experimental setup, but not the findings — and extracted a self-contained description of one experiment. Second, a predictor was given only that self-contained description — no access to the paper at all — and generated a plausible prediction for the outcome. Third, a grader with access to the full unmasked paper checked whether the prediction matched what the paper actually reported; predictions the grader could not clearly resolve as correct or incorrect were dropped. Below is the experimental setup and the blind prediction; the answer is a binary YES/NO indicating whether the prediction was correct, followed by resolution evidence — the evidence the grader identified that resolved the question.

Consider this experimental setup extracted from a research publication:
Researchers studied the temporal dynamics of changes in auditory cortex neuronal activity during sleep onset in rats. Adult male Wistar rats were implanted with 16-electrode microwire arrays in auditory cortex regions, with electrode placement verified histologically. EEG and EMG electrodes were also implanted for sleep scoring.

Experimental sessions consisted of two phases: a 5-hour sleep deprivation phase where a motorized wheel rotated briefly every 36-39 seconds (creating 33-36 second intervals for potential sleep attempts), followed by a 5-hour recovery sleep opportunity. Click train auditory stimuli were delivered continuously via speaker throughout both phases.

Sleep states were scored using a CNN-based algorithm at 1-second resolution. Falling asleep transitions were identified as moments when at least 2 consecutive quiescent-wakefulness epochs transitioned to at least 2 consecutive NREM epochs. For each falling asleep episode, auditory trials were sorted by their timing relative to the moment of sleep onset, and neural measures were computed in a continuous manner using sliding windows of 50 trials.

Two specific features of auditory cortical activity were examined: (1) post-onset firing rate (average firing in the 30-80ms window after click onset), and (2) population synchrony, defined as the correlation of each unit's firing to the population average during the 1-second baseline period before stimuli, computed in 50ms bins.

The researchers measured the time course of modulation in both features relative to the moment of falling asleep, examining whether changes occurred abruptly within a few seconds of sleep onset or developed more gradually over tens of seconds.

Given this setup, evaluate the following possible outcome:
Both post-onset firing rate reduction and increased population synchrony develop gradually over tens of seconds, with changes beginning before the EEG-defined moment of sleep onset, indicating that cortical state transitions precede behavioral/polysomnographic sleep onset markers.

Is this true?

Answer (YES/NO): NO